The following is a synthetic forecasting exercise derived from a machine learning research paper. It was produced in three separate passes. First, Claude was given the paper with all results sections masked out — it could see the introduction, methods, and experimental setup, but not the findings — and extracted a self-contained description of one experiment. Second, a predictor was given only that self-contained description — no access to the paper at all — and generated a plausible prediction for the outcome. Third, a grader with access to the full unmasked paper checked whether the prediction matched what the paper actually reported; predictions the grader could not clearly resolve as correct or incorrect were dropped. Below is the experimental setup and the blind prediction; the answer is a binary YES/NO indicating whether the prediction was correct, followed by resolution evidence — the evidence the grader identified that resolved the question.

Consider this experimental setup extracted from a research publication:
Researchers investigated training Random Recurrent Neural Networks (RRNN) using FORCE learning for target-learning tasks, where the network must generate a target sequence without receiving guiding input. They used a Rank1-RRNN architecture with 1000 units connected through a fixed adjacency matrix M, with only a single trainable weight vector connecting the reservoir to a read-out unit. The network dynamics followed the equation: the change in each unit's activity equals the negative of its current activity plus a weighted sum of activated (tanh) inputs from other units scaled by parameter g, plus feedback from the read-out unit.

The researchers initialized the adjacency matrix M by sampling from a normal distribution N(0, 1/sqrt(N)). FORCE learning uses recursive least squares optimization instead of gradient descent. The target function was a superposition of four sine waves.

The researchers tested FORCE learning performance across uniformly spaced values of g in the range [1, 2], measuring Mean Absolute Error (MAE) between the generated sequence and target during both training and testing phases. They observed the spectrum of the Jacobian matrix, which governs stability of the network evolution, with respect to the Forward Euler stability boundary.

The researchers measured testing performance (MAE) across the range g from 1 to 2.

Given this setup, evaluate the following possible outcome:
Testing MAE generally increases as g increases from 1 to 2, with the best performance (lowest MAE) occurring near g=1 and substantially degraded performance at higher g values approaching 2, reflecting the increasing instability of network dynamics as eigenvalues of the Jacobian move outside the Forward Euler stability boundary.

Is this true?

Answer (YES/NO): NO